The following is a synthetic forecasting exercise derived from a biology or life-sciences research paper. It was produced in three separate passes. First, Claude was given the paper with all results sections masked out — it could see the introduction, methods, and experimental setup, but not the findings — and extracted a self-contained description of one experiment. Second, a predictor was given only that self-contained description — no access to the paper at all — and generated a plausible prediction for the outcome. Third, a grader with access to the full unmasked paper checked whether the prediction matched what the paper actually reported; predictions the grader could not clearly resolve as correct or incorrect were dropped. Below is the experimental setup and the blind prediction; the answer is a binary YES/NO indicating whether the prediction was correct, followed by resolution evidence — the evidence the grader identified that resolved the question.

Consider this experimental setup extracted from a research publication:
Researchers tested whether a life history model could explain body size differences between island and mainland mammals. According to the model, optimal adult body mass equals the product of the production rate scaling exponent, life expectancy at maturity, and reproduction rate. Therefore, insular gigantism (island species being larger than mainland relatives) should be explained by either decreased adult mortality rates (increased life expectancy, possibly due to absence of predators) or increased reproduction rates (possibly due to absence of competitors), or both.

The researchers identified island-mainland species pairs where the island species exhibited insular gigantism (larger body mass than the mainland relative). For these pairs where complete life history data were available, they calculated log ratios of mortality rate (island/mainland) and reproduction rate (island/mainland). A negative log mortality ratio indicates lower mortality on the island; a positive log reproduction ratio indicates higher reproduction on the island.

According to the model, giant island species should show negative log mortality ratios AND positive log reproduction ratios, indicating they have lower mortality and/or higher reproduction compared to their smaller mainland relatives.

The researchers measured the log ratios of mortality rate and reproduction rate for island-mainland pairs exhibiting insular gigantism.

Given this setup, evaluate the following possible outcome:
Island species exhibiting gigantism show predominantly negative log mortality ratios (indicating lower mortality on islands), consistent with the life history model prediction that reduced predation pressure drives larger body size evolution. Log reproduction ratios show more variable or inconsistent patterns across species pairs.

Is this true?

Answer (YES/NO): NO